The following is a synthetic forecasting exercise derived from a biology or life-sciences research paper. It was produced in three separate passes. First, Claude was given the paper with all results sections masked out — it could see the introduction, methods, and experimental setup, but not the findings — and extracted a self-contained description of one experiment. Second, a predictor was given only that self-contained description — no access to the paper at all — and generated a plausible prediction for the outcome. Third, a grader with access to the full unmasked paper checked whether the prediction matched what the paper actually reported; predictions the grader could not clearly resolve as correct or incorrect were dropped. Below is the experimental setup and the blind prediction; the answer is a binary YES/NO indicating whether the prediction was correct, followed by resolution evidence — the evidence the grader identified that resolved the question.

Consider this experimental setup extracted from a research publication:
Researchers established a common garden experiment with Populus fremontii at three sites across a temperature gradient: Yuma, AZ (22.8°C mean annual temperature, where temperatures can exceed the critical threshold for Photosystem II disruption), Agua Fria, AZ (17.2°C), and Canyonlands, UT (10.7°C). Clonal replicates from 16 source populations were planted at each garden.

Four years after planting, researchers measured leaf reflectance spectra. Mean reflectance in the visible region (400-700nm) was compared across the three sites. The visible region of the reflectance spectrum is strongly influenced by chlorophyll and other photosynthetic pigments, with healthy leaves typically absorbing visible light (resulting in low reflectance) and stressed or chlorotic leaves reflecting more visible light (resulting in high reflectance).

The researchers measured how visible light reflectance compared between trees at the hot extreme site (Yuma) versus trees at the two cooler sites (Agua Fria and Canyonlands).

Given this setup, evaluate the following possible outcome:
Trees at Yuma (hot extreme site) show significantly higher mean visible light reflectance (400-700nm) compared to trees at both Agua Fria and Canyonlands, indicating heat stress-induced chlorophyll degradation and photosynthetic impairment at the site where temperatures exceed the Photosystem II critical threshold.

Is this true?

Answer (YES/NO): YES